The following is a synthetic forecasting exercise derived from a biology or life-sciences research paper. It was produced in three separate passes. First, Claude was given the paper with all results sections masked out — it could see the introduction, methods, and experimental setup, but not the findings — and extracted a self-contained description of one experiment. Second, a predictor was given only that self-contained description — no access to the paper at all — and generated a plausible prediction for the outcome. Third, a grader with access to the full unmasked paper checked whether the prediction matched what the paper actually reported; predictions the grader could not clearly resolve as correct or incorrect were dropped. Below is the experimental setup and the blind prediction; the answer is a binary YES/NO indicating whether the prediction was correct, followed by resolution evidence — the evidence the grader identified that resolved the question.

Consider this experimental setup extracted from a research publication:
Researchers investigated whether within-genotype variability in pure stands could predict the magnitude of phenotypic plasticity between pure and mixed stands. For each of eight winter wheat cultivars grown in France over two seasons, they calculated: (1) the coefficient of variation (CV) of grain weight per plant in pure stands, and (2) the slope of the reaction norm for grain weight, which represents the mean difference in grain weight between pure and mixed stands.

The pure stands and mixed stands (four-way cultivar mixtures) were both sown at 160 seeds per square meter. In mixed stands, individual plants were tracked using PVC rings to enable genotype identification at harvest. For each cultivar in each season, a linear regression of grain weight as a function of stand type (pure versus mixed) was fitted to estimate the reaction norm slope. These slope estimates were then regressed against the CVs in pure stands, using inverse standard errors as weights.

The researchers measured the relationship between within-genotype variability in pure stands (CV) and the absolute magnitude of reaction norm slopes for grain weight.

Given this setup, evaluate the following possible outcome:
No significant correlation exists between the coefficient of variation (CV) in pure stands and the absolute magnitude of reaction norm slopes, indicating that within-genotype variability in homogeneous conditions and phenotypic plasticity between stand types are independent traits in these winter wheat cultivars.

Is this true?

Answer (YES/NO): YES